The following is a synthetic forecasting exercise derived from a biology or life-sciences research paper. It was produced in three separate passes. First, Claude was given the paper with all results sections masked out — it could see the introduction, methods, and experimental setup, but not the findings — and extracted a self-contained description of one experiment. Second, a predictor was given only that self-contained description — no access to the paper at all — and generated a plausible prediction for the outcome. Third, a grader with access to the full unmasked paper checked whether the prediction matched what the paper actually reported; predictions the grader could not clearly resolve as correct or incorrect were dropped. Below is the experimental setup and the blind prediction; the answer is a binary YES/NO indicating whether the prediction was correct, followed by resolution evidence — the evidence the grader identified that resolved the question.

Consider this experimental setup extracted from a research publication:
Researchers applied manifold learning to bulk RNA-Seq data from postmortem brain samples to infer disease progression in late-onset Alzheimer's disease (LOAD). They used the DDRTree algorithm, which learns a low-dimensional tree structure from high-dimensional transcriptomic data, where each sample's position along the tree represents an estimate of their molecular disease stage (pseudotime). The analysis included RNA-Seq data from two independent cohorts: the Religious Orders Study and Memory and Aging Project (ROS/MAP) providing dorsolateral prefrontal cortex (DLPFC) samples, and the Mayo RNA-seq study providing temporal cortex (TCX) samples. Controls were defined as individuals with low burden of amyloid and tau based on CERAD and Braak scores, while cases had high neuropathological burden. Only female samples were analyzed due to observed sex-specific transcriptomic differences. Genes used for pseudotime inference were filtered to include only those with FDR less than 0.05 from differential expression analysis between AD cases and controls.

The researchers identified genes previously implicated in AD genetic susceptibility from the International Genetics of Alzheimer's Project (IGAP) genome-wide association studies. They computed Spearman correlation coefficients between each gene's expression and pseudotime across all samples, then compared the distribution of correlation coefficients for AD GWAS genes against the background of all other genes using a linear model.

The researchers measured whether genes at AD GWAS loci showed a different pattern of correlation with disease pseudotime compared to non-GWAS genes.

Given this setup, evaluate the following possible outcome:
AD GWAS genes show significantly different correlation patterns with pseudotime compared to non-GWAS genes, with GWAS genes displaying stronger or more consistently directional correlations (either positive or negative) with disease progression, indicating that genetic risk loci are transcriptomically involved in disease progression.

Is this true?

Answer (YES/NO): YES